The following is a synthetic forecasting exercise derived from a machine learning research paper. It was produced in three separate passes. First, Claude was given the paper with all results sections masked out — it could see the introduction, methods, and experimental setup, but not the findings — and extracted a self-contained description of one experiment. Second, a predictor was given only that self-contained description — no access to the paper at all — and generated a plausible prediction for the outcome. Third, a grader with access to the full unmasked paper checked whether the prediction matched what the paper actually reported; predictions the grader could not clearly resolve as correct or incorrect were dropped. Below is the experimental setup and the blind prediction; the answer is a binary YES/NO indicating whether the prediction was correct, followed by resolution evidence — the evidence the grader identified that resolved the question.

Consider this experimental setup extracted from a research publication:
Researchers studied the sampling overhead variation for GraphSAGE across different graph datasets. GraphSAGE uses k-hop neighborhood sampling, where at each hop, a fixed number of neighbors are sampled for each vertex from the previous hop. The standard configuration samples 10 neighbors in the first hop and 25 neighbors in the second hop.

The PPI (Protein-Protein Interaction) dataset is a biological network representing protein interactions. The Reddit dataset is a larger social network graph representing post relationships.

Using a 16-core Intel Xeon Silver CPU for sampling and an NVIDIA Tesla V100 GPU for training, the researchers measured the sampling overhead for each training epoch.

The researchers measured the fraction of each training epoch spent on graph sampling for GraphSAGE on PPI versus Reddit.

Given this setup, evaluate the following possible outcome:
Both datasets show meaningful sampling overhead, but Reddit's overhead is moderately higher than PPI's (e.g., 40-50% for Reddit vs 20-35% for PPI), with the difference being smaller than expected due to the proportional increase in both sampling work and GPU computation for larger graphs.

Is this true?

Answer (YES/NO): NO